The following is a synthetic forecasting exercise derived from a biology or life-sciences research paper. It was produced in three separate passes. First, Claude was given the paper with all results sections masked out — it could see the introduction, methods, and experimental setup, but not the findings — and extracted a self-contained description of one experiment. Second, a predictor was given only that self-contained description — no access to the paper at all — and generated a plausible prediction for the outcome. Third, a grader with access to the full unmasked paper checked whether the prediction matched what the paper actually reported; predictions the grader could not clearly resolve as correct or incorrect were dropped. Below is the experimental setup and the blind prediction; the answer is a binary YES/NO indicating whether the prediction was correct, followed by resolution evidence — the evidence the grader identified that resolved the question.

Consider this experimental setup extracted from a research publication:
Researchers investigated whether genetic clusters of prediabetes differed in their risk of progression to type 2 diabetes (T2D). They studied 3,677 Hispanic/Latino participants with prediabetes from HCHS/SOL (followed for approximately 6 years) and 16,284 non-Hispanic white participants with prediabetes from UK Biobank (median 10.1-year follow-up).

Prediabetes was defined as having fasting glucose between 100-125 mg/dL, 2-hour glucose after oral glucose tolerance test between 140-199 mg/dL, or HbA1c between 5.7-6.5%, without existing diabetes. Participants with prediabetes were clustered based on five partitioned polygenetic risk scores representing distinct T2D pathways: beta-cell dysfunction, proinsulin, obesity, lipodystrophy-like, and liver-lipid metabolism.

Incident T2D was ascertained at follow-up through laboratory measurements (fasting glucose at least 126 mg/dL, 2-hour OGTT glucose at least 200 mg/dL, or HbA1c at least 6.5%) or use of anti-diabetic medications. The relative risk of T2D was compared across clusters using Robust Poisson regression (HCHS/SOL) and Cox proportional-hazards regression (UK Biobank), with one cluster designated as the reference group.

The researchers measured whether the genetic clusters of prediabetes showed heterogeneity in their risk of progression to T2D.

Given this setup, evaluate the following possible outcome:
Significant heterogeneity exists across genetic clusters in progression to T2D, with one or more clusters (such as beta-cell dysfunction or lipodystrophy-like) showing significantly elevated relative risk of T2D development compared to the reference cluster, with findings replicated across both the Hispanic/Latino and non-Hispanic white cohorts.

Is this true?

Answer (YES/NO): NO